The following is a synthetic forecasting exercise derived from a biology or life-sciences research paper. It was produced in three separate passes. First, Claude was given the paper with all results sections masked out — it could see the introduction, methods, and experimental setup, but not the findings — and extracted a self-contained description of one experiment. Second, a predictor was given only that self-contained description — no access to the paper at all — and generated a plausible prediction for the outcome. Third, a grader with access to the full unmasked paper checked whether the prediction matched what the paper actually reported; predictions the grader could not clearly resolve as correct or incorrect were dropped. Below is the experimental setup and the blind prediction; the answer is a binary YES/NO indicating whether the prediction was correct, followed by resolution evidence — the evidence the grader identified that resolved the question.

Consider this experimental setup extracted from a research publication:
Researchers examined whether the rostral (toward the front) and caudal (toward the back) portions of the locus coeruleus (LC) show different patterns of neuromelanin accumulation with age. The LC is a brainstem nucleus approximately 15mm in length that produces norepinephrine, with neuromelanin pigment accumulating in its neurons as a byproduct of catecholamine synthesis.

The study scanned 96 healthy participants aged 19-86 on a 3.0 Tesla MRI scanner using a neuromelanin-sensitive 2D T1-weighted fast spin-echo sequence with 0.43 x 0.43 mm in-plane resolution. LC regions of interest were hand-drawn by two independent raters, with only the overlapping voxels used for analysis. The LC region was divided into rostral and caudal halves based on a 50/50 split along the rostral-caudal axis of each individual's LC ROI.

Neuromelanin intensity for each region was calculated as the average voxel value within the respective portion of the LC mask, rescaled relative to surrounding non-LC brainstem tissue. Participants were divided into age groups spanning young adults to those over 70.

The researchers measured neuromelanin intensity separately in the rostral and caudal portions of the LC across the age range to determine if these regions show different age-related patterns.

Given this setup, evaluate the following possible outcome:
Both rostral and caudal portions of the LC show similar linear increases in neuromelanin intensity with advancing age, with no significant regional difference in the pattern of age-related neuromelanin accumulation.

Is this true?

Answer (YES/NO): NO